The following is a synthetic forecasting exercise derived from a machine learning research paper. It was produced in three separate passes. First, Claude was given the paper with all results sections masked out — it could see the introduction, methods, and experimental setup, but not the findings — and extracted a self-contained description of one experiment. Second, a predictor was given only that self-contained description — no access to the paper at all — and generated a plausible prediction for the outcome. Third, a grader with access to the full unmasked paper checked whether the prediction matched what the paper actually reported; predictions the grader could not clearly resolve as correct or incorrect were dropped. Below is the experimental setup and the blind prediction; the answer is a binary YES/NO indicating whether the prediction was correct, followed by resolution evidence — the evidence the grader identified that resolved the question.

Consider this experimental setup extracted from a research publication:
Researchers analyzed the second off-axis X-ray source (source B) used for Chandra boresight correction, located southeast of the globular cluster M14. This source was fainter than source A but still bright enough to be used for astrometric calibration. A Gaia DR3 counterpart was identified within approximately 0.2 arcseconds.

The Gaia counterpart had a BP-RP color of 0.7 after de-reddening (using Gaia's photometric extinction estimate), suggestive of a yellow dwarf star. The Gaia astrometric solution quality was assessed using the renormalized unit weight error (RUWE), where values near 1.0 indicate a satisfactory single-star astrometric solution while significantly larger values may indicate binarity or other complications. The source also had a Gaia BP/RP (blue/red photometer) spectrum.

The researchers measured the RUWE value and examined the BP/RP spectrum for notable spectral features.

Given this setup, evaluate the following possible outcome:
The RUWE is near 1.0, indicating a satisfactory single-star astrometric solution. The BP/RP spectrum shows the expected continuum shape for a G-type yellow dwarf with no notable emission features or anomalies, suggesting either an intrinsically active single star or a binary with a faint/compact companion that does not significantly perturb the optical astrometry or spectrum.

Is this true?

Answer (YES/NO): NO